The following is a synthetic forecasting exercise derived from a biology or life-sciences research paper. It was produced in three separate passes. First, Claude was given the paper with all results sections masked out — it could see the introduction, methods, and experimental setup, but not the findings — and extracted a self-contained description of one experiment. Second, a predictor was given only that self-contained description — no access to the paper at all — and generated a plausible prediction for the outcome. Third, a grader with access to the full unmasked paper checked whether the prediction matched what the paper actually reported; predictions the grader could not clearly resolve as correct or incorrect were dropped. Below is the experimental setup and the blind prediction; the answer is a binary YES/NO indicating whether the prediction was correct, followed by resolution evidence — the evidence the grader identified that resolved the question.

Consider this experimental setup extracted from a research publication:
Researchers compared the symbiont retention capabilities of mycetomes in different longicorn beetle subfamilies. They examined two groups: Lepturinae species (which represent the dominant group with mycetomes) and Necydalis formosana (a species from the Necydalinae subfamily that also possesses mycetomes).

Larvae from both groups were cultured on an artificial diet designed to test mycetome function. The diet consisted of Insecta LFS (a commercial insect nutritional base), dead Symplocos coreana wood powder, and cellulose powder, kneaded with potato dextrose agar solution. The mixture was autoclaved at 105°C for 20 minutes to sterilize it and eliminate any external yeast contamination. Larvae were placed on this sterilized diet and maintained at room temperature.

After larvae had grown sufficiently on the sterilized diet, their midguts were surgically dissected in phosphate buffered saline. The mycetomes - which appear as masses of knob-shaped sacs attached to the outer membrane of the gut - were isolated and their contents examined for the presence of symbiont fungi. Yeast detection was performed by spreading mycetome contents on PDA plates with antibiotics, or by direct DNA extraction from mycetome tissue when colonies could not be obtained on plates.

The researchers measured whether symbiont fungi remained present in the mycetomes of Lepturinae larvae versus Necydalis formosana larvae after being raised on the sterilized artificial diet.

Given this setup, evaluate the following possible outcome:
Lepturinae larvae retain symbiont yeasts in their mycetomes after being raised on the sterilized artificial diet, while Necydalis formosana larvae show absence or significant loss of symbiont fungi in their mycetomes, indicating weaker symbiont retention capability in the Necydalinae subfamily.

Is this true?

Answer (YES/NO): YES